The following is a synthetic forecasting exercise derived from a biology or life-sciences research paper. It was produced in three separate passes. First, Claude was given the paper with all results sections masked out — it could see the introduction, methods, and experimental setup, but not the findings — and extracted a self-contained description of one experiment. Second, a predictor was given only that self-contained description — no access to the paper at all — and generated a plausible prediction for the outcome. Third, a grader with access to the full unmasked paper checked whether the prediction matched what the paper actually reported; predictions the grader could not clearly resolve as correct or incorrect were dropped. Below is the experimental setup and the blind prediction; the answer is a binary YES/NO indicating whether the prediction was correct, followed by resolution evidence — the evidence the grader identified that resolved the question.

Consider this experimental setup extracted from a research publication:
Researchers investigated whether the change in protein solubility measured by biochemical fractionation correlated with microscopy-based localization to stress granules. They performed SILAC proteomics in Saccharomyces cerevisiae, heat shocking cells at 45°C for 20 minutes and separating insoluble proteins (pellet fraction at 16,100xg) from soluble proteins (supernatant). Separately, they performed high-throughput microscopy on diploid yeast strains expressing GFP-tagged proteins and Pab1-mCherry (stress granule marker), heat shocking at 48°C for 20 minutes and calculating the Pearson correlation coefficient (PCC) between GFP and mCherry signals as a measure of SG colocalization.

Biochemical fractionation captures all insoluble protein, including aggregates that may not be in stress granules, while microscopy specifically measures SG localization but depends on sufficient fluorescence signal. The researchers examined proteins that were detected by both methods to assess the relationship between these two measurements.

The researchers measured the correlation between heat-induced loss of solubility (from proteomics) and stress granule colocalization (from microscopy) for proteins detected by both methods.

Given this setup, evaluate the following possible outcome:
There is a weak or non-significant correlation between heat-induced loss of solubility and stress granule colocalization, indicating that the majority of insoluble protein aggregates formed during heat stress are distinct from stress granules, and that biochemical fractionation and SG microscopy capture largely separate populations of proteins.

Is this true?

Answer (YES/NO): NO